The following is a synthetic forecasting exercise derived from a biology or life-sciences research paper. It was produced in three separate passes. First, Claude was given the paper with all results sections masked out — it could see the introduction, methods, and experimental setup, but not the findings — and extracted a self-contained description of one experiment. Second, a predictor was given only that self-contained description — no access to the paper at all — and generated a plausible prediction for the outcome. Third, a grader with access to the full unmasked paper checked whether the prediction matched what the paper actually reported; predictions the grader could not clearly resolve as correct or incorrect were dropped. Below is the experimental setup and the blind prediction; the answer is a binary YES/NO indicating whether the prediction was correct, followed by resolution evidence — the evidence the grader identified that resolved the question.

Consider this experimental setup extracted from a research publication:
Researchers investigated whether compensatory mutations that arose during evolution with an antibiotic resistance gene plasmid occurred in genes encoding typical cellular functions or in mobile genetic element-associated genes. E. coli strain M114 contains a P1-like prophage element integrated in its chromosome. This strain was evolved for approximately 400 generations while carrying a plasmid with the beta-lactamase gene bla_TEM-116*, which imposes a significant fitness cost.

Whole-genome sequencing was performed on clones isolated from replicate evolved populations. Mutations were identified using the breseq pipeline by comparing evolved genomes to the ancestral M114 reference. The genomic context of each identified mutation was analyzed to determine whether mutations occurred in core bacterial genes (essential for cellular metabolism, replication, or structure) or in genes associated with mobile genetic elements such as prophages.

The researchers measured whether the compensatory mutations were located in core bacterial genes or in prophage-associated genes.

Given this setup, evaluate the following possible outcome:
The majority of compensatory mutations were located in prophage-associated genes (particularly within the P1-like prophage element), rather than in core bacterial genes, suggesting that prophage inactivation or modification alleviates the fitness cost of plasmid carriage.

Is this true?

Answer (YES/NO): YES